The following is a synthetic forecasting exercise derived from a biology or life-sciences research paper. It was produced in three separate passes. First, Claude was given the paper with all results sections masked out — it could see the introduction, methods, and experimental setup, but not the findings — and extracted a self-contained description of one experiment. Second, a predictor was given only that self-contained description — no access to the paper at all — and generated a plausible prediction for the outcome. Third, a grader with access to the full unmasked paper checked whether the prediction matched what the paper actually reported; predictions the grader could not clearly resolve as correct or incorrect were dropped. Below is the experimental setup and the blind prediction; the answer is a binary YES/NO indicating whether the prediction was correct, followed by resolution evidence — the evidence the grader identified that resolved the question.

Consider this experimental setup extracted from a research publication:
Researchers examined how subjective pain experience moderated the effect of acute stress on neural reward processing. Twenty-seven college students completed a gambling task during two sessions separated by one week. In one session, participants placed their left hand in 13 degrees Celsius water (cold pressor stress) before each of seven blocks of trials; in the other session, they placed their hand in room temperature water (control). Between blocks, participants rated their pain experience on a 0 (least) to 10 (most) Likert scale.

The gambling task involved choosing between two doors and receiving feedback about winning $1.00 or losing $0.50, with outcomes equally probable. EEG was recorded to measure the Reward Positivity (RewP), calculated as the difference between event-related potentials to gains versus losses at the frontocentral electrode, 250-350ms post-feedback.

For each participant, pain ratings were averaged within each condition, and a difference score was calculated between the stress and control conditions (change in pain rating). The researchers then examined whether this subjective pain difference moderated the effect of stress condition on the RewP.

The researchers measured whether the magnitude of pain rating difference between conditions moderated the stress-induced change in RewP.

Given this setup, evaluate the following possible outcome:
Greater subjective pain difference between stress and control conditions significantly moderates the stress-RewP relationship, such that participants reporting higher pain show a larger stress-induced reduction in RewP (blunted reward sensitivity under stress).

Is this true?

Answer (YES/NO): NO